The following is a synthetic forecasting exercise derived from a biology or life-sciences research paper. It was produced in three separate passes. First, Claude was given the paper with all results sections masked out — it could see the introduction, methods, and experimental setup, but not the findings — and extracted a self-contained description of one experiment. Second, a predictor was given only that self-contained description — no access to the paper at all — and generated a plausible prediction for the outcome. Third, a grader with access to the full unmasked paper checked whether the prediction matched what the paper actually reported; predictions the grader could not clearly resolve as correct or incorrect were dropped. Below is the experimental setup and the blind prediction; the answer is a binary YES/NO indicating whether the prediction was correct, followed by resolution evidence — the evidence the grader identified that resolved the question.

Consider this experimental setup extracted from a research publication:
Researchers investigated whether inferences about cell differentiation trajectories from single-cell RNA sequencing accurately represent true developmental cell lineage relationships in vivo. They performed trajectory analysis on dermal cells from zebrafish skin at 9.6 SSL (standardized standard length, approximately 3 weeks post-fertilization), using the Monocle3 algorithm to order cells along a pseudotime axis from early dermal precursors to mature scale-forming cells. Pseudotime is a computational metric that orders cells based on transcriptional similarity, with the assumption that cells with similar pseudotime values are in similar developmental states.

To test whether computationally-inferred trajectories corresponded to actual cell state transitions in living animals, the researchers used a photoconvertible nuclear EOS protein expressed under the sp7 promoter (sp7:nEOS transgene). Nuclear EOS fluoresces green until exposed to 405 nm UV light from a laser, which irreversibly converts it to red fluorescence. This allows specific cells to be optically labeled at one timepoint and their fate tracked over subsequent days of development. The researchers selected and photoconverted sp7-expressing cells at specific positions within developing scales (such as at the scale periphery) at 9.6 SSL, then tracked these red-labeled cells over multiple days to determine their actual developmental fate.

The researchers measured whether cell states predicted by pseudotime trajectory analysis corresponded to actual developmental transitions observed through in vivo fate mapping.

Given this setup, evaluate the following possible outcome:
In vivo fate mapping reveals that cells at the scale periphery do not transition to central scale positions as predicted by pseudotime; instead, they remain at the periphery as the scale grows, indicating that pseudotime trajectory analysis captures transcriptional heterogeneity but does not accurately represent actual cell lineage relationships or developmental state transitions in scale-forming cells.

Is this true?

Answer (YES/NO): NO